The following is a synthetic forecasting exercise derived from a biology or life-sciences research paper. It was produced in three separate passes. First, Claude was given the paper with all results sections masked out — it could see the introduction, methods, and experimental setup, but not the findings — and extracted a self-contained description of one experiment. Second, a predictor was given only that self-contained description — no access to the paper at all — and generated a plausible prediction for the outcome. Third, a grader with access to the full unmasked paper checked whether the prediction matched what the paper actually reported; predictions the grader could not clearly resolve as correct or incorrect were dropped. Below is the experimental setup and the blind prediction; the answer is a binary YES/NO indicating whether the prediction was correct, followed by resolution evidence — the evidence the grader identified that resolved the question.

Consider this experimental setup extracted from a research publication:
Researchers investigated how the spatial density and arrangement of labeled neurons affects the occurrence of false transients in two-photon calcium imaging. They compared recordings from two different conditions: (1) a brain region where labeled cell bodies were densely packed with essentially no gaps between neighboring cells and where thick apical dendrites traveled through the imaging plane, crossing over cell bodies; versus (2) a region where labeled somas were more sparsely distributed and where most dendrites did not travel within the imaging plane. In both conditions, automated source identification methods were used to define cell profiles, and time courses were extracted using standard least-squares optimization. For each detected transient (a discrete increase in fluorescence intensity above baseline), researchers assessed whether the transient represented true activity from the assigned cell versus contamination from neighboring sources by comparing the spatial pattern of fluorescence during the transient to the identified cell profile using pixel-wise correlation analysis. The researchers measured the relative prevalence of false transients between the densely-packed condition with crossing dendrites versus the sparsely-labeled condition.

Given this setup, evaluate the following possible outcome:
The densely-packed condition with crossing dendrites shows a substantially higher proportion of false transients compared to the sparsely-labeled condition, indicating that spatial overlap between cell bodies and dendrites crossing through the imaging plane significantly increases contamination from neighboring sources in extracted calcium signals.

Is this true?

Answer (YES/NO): YES